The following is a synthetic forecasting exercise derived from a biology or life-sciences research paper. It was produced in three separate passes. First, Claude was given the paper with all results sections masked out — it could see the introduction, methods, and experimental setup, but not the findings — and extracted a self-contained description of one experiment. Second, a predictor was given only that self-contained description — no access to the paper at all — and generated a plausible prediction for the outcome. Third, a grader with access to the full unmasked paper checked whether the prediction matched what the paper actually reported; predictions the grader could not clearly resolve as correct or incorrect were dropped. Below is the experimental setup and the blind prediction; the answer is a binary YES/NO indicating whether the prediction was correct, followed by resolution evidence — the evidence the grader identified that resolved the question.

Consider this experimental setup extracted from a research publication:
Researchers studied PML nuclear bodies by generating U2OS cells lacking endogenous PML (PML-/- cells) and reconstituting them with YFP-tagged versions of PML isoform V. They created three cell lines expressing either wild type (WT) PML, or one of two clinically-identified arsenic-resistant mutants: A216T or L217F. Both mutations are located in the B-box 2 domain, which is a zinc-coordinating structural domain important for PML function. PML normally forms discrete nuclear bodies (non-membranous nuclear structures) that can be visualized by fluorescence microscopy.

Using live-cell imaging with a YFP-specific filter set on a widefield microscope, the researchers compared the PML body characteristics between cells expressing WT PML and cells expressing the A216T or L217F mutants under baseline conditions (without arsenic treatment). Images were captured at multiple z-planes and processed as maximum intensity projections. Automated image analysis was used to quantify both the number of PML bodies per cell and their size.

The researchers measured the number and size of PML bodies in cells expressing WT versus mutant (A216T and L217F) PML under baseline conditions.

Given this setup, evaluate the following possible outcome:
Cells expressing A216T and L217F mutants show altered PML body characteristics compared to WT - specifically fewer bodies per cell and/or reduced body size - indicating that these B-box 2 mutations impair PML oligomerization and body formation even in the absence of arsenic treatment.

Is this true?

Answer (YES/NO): NO